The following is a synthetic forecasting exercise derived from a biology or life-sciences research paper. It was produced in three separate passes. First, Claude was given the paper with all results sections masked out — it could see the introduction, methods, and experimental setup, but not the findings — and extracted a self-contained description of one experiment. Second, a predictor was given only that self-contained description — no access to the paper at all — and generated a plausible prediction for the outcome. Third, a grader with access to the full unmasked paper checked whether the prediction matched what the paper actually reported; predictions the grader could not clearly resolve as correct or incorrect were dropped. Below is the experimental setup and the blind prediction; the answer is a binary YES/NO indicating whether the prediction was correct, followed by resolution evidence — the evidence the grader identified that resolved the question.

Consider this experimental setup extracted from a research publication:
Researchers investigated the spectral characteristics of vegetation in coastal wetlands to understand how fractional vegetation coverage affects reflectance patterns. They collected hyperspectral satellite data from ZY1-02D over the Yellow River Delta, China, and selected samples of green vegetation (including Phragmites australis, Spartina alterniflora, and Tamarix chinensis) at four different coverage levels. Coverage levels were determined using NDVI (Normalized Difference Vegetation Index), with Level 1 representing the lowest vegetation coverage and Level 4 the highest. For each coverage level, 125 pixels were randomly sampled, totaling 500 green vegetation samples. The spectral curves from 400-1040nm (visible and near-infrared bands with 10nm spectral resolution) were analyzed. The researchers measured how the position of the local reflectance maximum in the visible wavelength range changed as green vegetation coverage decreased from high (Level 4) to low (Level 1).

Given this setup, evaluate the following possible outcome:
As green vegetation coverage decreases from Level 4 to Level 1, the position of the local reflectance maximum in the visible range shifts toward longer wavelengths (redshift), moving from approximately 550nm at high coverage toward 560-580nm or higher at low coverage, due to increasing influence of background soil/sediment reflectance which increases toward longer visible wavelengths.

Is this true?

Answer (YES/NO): YES